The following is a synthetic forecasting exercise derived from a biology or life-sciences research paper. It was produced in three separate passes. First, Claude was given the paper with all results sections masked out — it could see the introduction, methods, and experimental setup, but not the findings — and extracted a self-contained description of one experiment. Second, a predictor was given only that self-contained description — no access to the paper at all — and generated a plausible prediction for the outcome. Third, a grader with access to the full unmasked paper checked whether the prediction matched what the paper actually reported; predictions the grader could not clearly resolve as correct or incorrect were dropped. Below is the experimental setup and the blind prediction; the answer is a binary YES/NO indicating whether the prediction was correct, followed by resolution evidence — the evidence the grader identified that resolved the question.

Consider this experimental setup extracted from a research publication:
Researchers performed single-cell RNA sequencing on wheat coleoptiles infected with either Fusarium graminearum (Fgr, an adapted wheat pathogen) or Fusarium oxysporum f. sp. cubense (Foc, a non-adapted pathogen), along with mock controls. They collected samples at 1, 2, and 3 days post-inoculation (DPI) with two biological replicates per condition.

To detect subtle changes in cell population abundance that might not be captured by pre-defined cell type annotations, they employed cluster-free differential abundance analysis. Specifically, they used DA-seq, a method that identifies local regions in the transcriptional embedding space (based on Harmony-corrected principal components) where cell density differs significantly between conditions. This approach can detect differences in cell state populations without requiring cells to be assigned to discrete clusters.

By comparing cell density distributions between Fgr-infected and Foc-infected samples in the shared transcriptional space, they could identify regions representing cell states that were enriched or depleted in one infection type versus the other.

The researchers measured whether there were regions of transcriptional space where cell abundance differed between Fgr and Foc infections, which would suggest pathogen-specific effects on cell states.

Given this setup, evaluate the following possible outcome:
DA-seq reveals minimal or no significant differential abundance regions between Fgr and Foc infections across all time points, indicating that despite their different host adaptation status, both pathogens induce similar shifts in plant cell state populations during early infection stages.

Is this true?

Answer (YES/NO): NO